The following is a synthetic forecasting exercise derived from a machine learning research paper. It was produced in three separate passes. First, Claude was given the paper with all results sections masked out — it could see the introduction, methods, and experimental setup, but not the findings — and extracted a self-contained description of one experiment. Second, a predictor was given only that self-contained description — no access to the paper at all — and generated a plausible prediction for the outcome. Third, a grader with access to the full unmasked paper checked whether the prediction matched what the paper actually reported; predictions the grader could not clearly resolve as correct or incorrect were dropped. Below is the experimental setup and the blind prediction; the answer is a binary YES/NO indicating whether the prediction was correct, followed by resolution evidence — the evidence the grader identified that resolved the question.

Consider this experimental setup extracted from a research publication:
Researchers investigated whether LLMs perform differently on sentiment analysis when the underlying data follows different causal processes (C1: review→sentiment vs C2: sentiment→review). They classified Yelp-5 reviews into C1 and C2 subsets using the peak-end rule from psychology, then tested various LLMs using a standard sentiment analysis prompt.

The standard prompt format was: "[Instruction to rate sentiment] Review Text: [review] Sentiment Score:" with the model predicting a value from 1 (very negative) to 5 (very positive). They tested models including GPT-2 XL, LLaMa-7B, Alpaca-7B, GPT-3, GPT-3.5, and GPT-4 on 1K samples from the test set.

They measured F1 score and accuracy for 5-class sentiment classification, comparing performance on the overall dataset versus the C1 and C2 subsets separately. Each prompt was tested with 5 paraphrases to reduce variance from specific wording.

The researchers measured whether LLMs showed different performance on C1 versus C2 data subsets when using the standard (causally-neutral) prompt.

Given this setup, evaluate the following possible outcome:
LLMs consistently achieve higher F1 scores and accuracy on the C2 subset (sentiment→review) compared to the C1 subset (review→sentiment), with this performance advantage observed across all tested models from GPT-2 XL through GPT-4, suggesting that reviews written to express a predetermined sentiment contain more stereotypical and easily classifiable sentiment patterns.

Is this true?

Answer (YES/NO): YES